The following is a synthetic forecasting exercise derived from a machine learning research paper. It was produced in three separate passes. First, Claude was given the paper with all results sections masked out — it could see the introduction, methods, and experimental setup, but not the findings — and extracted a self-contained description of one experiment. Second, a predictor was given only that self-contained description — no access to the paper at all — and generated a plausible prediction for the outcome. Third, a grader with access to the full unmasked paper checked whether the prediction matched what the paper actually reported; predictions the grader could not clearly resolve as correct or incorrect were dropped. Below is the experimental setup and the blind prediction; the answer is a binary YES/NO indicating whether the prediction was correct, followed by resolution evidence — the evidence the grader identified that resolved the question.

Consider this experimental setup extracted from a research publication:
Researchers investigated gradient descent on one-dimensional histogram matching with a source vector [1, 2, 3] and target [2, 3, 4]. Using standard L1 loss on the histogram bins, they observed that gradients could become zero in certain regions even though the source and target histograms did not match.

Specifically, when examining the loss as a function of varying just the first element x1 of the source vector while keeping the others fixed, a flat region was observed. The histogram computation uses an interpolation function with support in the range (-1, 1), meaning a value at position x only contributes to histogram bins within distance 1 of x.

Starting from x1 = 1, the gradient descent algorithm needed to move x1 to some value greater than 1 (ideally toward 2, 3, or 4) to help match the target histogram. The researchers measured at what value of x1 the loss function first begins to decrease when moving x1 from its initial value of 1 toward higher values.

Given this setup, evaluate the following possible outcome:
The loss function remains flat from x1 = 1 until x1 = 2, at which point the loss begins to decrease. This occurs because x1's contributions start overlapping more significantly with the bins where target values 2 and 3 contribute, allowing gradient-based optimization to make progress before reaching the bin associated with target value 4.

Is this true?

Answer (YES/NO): NO